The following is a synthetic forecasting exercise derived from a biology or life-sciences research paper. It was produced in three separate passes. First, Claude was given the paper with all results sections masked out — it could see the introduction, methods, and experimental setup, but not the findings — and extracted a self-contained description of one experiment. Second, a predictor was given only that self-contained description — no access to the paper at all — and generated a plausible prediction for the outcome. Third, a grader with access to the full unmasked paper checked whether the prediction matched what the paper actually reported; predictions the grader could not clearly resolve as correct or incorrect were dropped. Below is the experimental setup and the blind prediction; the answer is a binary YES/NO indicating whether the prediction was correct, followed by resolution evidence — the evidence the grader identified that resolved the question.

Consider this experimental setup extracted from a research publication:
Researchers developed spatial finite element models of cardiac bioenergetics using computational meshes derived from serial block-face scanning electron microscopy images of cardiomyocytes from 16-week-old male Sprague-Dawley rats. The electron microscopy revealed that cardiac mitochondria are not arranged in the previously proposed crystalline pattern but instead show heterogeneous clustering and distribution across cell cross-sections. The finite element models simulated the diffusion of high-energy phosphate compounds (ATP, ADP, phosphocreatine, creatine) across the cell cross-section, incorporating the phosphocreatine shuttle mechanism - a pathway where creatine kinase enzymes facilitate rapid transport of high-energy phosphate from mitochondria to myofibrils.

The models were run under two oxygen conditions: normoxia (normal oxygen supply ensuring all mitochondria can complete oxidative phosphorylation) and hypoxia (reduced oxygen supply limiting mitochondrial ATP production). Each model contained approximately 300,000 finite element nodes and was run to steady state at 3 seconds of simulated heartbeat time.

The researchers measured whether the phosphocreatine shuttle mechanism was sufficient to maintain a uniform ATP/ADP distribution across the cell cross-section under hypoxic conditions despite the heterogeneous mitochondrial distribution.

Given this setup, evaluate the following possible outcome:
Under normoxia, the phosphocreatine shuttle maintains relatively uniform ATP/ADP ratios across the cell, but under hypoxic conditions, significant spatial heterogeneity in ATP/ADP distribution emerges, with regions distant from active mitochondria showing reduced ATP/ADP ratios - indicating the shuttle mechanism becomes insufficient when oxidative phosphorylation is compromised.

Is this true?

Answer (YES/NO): YES